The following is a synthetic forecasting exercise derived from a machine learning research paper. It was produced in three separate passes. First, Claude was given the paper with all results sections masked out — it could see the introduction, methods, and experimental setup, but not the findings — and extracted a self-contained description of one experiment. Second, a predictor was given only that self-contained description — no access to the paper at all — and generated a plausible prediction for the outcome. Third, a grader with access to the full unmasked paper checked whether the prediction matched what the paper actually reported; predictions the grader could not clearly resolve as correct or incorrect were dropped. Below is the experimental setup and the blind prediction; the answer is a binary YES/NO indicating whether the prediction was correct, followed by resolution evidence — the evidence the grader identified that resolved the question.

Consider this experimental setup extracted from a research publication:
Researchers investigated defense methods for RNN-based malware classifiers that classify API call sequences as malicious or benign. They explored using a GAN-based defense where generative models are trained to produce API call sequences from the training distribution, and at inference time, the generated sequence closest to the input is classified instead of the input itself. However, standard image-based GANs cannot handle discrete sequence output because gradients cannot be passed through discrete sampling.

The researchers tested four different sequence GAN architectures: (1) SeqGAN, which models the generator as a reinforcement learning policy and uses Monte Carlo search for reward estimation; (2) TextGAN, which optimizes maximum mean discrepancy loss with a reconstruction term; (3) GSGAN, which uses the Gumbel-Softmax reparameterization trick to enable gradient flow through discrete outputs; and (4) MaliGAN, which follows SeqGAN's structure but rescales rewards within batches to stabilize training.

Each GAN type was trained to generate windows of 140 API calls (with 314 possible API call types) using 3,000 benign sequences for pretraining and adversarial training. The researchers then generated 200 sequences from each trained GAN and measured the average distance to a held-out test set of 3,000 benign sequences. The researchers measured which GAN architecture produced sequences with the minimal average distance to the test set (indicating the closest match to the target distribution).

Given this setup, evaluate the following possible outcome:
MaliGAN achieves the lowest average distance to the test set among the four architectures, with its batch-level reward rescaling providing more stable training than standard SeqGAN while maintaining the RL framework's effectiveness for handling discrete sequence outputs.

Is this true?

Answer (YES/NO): NO